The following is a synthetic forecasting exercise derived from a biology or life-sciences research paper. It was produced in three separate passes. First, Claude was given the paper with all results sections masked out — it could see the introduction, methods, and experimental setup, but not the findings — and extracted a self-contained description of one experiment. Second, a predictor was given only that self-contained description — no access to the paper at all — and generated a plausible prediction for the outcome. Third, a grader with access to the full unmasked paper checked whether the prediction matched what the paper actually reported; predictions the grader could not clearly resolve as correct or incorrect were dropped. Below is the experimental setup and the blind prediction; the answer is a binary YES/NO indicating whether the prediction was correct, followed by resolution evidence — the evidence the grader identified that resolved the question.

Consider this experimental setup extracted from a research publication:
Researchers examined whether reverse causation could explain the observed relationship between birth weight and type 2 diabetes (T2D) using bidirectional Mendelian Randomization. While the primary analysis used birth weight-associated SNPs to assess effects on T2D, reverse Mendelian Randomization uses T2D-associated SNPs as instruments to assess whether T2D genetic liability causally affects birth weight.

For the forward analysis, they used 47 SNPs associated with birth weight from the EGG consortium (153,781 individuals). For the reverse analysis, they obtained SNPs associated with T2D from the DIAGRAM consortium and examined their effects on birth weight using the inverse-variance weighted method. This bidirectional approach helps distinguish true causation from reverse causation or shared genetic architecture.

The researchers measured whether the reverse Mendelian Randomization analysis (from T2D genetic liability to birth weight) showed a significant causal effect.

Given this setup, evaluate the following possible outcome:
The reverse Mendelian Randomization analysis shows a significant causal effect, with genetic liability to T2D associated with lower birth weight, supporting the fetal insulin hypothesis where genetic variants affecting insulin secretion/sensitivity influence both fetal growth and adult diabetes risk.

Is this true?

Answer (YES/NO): NO